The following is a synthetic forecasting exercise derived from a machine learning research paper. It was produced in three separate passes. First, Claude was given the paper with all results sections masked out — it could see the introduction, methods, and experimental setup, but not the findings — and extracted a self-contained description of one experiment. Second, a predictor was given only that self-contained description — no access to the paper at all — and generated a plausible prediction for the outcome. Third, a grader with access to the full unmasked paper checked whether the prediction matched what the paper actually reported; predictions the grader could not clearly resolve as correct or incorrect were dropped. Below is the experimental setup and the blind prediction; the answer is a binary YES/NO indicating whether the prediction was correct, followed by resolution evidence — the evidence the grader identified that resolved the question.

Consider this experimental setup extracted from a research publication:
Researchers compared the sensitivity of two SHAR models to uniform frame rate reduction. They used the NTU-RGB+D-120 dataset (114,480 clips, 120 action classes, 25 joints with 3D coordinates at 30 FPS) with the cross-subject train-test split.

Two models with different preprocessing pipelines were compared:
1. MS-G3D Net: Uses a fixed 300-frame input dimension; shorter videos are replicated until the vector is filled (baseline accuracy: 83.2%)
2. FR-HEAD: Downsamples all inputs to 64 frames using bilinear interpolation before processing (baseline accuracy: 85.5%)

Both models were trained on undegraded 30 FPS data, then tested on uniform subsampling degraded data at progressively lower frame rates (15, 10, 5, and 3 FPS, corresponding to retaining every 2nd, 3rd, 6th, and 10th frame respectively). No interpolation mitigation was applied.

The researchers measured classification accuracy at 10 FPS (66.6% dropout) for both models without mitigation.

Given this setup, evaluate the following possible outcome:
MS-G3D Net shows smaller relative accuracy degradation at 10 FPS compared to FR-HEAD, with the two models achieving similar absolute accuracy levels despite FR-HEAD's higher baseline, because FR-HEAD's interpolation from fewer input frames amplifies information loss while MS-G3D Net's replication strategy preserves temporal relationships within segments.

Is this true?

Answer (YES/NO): NO